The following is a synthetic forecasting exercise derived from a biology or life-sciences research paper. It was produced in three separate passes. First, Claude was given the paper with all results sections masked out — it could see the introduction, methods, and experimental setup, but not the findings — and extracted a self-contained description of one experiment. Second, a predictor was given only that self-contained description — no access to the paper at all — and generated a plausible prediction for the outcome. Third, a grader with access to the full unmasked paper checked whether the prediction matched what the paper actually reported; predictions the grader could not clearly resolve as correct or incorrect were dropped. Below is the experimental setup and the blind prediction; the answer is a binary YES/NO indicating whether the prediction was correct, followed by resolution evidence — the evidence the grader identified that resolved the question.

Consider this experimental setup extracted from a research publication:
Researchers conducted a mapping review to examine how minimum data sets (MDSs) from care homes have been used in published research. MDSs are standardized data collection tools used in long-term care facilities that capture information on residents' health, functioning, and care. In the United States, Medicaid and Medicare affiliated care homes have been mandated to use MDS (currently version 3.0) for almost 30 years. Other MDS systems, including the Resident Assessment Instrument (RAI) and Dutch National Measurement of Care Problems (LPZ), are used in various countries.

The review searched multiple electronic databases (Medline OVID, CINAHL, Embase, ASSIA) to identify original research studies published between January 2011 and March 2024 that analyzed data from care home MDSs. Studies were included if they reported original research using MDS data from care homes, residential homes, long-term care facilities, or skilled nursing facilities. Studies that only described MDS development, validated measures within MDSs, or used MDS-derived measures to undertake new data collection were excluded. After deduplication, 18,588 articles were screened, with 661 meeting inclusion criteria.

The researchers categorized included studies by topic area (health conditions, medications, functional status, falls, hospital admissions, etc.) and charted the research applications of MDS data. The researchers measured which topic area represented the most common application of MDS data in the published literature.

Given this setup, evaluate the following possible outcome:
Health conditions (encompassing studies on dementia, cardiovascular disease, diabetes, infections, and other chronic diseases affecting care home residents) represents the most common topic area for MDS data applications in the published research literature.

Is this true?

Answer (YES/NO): NO